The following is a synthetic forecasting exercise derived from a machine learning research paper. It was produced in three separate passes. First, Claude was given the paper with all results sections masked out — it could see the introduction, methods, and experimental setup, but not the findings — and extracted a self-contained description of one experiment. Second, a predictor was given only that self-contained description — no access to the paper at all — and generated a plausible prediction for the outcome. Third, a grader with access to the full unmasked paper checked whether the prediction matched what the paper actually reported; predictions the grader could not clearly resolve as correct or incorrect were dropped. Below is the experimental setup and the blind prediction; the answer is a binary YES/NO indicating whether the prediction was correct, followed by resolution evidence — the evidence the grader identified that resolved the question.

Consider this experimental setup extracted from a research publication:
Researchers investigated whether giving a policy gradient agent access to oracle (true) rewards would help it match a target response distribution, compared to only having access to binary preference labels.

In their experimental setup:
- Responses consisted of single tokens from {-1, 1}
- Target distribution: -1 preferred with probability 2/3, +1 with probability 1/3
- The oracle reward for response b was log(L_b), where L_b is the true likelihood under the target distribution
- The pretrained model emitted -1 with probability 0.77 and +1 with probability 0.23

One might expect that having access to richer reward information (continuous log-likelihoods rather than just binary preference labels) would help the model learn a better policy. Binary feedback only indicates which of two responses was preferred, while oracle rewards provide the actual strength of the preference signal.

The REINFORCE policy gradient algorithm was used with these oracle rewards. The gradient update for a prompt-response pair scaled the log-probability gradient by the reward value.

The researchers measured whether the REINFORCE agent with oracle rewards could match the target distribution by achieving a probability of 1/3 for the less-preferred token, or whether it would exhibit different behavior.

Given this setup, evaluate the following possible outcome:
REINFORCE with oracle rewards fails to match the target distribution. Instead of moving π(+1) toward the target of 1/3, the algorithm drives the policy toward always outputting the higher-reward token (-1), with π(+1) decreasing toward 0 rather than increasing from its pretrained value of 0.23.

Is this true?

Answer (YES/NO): YES